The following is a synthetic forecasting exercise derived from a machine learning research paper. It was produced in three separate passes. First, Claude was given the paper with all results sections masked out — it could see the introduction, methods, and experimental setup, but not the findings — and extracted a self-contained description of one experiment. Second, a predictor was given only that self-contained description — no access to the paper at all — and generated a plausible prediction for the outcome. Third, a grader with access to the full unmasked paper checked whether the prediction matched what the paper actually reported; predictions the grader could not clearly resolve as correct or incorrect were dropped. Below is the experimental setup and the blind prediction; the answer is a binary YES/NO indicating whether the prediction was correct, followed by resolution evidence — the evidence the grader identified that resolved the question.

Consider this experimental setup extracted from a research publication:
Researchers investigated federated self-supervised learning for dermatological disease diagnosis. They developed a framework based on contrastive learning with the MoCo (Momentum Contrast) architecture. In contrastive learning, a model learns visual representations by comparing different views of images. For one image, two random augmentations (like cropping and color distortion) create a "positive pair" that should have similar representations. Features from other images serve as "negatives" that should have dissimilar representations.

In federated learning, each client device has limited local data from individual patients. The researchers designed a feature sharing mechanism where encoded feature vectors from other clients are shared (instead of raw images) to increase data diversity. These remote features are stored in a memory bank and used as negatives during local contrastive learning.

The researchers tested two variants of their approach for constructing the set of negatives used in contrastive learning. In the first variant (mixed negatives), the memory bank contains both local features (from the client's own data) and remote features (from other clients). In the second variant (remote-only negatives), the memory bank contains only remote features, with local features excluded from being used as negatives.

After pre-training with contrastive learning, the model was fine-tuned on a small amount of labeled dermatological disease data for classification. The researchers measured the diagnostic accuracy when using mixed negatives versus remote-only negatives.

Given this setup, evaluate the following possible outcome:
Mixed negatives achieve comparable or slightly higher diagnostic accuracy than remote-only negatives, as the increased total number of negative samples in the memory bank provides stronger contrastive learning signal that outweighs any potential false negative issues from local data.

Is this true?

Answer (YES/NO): NO